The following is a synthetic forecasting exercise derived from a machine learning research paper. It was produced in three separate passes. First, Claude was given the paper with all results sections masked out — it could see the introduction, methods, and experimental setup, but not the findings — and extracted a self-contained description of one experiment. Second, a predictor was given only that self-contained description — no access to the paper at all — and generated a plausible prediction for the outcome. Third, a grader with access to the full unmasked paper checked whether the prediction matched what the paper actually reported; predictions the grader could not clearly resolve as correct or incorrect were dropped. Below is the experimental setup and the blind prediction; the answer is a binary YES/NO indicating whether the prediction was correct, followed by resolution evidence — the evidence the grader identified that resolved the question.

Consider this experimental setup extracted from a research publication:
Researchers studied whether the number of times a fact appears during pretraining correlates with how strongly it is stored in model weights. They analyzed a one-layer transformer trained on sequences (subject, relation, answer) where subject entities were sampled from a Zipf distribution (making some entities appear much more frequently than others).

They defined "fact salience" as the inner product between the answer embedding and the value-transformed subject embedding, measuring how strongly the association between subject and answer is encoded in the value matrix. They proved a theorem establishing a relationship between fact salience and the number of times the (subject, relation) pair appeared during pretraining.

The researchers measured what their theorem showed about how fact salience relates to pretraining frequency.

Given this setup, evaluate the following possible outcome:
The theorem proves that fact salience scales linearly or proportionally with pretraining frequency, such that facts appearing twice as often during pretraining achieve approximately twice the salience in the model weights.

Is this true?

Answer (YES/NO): NO